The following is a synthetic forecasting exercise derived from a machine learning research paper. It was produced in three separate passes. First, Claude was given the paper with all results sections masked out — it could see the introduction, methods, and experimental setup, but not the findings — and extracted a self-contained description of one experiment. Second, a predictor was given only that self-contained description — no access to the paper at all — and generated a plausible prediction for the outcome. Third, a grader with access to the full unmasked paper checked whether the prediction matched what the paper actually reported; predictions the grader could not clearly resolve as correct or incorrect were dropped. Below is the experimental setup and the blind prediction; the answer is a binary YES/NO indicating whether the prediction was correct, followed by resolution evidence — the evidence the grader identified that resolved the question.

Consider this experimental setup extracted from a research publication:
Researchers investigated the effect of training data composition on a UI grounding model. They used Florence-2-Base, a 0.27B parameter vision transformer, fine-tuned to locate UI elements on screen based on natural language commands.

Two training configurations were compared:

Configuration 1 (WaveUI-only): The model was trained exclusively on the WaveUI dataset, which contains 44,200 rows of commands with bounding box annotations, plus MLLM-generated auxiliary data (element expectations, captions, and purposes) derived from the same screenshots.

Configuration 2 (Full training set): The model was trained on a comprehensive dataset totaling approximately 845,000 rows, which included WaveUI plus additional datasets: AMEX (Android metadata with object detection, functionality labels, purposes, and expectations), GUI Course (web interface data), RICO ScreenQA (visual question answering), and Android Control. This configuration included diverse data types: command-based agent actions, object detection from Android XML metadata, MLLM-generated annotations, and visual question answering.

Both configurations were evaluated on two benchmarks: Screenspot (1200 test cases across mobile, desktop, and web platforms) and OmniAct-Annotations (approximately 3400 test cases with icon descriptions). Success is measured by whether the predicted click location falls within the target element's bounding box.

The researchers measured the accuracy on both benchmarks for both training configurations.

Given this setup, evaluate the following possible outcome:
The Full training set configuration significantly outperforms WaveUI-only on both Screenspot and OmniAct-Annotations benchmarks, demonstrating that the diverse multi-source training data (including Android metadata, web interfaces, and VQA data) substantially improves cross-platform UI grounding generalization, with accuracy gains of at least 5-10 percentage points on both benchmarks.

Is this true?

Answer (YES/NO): NO